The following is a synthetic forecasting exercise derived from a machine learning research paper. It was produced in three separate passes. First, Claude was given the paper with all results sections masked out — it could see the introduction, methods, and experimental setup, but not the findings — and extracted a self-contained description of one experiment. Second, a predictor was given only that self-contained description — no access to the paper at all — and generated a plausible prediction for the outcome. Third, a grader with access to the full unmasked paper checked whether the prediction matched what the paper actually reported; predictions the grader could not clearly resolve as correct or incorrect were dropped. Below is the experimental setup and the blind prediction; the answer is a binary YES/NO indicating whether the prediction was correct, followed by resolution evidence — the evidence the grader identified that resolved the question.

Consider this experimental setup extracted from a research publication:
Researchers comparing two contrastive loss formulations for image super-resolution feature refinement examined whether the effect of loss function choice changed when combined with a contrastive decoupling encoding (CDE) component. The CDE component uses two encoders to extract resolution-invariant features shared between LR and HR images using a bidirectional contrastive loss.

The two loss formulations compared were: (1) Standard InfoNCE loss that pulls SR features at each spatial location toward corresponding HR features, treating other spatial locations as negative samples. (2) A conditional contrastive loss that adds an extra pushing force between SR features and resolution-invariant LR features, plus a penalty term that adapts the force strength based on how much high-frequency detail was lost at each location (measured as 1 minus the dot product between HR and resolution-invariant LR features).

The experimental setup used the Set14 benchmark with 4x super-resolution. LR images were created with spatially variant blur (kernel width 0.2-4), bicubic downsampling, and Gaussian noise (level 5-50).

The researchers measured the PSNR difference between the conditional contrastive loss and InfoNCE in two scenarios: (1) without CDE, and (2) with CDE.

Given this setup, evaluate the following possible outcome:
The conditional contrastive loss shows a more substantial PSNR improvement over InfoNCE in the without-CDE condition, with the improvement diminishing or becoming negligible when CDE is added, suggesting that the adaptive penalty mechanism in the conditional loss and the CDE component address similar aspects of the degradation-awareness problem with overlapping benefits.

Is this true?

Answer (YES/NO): YES